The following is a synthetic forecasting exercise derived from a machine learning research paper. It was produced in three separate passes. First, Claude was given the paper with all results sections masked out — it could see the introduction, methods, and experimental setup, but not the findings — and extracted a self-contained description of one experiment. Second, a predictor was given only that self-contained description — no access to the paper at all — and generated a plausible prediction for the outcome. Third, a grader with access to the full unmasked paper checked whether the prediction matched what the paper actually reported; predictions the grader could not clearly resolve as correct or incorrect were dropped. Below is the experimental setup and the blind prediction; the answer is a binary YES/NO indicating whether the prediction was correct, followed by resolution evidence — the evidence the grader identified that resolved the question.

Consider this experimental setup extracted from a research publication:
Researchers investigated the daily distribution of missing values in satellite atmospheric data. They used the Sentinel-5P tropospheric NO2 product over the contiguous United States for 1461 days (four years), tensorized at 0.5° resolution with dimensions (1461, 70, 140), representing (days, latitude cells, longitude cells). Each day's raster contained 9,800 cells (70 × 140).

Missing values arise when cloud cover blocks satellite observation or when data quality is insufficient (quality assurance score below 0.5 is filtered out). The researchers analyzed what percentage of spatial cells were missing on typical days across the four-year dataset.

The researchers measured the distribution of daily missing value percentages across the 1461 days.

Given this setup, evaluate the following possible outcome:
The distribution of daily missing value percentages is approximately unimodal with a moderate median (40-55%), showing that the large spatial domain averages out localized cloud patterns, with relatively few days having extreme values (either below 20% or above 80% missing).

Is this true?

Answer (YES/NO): NO